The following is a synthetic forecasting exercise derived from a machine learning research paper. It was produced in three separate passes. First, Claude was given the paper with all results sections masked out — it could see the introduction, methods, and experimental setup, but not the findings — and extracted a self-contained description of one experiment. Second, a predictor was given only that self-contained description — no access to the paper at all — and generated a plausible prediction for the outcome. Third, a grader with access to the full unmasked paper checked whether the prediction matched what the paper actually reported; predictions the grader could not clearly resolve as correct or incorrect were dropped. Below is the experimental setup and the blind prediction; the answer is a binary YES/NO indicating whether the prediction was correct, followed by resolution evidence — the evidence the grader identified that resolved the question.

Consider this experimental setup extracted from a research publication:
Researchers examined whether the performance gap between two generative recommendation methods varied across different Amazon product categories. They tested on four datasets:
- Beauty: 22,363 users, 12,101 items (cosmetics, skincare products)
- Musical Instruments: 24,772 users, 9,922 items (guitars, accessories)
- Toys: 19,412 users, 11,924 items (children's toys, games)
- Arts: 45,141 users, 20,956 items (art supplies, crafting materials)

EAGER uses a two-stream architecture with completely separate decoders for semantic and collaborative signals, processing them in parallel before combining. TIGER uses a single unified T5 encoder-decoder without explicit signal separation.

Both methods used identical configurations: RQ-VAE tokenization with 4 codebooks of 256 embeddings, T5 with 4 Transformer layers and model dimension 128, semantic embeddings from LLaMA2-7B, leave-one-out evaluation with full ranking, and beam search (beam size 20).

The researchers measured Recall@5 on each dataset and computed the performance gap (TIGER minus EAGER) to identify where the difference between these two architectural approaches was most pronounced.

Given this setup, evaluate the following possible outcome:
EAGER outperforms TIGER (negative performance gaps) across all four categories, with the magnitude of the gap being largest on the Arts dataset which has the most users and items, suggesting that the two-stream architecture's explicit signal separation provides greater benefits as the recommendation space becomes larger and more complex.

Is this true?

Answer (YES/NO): NO